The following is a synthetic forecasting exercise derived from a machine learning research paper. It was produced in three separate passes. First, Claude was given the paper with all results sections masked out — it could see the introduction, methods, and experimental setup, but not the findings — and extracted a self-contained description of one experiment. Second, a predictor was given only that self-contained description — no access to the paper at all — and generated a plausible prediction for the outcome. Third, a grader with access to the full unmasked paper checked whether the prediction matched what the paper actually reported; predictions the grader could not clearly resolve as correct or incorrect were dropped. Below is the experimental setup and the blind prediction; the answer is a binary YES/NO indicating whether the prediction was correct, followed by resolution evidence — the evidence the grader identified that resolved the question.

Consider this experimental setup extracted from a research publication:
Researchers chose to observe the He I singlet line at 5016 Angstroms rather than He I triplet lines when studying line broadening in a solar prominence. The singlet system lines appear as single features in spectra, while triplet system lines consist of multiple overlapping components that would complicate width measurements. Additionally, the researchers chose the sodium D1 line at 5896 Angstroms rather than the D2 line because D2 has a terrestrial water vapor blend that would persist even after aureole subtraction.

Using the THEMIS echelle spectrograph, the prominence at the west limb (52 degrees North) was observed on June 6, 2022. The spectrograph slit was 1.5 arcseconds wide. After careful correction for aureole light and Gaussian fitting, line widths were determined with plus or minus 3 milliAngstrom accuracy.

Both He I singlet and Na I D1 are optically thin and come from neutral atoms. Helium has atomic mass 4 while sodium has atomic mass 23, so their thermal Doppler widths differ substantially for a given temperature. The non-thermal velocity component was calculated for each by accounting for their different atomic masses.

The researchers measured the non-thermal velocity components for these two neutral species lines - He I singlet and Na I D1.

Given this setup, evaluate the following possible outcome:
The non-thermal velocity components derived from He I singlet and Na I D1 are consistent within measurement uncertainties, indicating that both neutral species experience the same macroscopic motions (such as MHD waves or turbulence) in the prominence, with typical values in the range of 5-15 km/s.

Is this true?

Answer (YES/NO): NO